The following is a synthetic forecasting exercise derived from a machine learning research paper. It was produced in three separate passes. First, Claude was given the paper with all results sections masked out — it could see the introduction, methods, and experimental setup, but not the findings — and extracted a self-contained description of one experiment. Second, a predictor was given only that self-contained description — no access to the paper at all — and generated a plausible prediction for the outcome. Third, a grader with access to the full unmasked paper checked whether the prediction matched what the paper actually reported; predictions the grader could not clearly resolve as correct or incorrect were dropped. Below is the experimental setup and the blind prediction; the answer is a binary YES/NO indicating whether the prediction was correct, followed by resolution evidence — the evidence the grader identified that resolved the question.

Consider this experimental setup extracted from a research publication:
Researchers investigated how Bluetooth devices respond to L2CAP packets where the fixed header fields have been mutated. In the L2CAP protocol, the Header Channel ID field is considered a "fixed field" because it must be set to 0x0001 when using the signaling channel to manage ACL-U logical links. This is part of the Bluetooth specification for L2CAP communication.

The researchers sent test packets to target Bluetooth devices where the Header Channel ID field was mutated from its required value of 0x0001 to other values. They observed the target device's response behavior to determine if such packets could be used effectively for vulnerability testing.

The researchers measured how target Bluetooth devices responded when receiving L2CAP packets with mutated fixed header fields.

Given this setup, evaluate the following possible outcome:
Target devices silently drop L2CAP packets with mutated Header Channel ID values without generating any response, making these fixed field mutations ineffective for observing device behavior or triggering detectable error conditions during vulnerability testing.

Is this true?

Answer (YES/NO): NO